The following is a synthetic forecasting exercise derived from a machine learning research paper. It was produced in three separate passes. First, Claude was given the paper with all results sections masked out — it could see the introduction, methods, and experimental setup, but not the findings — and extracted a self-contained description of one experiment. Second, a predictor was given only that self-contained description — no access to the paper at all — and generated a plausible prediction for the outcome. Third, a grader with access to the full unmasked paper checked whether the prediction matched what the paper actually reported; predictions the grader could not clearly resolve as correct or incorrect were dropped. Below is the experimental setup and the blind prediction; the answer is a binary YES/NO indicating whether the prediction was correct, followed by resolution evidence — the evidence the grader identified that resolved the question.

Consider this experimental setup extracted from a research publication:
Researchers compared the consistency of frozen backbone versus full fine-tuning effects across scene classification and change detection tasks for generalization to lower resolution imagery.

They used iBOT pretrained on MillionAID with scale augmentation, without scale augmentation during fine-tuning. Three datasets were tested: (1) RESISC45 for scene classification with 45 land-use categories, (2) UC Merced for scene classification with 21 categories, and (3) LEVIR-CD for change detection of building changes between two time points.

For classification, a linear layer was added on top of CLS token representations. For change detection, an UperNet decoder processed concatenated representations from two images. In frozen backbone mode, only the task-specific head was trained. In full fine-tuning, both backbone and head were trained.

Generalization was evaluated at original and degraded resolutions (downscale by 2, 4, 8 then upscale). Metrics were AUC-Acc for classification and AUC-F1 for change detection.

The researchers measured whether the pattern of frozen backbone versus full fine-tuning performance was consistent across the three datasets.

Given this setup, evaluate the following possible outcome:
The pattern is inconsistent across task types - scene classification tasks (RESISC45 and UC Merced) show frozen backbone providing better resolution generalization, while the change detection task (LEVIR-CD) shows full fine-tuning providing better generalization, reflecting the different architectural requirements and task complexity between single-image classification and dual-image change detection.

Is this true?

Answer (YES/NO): NO